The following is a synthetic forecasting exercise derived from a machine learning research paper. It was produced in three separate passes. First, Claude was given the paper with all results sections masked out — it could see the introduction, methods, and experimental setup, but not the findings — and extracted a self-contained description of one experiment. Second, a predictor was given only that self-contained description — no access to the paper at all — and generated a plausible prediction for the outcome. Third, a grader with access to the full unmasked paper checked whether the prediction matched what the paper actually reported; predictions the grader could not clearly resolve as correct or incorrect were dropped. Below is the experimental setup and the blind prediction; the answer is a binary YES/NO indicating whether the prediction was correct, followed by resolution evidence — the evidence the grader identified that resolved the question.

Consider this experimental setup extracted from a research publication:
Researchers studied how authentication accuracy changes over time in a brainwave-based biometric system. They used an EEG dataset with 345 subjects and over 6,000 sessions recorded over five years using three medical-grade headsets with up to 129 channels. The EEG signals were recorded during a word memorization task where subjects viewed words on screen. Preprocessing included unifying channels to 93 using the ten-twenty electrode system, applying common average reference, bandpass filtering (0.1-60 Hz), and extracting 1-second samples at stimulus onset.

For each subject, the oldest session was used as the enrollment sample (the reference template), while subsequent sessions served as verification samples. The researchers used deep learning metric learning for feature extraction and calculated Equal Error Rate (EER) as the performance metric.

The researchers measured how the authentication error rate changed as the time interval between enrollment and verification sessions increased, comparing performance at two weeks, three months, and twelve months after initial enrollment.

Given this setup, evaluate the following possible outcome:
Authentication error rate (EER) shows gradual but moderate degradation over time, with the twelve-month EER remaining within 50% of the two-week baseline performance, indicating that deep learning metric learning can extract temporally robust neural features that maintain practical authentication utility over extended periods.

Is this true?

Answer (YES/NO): NO